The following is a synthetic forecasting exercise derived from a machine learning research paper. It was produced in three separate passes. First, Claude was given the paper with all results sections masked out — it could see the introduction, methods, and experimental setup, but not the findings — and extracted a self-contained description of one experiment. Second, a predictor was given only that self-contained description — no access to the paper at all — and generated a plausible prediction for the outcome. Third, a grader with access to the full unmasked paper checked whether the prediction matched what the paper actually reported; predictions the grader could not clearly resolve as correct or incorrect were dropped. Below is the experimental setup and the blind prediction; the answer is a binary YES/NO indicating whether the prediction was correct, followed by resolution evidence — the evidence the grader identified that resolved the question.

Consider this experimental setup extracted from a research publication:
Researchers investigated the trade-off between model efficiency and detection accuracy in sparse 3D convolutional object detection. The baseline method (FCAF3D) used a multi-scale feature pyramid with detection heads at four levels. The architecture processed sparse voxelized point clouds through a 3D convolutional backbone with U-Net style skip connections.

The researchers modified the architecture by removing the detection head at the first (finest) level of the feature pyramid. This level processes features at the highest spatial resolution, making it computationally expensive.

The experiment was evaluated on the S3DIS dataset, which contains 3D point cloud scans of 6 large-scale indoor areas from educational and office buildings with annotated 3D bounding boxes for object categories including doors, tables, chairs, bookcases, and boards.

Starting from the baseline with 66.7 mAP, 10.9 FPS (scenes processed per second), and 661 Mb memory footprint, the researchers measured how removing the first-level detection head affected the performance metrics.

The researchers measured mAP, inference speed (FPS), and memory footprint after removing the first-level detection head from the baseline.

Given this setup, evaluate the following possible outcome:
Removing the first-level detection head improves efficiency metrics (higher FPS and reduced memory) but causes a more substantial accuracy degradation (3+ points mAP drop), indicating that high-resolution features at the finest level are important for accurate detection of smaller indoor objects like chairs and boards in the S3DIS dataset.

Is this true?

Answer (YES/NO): YES